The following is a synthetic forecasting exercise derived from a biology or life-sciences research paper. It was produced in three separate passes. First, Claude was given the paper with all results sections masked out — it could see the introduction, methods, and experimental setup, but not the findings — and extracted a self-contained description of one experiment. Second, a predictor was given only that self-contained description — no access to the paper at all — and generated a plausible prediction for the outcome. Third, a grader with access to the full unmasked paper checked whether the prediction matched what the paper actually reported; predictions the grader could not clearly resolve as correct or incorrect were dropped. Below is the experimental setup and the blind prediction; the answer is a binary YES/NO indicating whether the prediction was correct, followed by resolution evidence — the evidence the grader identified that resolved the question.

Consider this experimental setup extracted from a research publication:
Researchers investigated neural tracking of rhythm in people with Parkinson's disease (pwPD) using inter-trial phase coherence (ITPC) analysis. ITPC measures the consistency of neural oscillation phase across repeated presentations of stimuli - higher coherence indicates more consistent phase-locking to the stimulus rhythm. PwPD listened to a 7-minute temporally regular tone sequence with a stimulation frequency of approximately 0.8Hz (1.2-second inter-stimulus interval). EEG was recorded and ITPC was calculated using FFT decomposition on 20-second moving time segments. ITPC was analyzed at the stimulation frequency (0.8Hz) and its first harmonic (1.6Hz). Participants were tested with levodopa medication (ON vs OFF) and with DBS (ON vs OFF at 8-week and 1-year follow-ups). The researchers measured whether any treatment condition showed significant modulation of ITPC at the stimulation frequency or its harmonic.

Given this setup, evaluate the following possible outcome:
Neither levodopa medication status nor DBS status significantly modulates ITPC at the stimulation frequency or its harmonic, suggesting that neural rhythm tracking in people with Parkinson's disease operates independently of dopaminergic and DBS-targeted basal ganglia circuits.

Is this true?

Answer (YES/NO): NO